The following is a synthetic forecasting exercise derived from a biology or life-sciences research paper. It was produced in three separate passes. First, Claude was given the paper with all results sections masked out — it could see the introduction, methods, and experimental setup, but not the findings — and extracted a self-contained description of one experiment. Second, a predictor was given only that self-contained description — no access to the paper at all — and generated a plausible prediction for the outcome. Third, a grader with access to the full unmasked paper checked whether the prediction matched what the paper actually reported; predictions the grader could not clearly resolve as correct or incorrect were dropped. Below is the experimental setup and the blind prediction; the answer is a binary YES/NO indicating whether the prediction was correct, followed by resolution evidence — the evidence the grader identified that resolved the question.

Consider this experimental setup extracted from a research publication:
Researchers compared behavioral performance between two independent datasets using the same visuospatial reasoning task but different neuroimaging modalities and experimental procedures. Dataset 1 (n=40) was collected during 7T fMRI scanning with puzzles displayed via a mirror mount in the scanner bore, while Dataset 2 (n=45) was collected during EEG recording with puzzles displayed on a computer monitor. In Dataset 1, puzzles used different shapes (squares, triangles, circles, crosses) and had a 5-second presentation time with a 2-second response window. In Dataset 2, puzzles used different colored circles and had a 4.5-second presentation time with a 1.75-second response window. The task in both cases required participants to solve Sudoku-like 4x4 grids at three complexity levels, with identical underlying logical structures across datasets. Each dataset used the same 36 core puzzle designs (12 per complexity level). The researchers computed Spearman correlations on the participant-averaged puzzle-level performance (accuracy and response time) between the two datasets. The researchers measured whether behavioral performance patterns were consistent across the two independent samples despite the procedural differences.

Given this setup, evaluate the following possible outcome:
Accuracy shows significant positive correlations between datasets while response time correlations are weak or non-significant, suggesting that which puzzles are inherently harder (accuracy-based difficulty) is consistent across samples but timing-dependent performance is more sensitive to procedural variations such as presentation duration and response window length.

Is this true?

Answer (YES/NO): NO